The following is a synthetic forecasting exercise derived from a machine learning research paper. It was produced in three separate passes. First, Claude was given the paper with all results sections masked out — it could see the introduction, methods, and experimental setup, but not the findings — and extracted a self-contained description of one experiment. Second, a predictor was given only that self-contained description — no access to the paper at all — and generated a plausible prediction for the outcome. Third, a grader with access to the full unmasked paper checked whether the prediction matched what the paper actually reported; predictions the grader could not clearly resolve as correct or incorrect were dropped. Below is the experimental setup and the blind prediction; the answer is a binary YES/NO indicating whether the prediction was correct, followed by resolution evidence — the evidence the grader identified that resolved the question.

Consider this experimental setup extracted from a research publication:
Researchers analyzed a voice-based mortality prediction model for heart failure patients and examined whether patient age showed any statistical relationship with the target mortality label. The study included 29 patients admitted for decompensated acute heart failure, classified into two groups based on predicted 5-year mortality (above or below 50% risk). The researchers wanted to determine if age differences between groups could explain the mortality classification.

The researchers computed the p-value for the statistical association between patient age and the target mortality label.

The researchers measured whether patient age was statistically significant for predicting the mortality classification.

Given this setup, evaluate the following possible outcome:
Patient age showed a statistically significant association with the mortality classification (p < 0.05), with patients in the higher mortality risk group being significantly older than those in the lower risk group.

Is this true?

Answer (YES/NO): NO